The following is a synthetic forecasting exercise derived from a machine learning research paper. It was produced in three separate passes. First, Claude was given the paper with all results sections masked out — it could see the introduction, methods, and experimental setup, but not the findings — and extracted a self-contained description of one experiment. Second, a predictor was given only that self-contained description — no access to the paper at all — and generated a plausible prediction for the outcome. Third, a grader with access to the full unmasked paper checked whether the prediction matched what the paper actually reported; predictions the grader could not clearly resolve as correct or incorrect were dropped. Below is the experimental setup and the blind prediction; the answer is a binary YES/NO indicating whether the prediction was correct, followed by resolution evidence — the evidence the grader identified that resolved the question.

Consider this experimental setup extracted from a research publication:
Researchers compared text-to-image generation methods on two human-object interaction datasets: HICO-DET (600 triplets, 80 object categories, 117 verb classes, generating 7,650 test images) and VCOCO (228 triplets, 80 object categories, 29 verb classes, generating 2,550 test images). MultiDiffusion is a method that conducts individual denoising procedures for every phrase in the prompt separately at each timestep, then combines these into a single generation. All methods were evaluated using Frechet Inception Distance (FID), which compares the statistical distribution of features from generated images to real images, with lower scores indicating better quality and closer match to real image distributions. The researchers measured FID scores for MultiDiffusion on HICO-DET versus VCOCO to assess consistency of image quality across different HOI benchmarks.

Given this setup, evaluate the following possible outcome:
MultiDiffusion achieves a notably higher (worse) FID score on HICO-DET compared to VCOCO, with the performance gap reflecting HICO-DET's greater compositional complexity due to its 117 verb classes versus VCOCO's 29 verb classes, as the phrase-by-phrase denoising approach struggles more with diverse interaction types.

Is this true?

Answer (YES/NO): NO